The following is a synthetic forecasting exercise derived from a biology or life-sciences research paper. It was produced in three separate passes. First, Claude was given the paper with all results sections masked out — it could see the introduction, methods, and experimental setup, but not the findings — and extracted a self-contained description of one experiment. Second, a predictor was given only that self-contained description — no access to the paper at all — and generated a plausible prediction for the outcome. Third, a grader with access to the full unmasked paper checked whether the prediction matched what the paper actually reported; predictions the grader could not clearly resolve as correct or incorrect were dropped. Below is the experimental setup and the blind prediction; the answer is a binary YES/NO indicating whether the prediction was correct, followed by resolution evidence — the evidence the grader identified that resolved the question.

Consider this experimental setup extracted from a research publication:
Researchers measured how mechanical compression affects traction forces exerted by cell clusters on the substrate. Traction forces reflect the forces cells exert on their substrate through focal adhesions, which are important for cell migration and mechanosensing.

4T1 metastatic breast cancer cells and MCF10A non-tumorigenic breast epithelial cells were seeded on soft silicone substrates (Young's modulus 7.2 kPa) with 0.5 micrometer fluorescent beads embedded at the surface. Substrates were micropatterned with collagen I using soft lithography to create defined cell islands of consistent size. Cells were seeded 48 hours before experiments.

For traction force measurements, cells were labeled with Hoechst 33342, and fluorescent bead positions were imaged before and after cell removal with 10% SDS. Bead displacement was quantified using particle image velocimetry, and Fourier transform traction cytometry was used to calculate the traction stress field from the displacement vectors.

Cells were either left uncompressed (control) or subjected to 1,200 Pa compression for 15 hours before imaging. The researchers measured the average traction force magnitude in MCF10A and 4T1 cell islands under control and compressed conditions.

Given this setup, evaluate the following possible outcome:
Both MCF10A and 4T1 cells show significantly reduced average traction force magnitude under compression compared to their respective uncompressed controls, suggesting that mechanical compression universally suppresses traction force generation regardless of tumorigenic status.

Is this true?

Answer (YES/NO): YES